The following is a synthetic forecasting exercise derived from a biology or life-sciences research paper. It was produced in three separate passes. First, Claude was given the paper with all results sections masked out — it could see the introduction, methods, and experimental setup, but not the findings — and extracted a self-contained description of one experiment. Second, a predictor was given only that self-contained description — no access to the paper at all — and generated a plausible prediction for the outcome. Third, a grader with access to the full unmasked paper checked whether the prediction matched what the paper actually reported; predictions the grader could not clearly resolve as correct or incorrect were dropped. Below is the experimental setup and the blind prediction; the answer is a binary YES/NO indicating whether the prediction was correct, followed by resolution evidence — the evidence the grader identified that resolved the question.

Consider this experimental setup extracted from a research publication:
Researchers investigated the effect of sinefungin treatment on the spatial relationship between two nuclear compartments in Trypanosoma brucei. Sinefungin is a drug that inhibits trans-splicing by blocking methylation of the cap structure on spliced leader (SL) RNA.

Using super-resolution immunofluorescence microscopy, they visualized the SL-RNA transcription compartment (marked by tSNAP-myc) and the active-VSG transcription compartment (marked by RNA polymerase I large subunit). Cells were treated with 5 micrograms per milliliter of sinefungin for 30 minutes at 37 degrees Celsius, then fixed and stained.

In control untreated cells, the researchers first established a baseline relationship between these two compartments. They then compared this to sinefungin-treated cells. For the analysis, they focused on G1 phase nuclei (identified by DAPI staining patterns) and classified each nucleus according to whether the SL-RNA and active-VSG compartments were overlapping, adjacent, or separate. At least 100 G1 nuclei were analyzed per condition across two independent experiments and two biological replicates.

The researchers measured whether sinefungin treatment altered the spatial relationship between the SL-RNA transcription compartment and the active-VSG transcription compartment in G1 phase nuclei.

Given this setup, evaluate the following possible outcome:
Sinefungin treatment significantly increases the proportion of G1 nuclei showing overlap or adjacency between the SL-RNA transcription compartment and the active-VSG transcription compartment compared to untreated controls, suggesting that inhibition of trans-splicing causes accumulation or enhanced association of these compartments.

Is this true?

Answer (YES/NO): NO